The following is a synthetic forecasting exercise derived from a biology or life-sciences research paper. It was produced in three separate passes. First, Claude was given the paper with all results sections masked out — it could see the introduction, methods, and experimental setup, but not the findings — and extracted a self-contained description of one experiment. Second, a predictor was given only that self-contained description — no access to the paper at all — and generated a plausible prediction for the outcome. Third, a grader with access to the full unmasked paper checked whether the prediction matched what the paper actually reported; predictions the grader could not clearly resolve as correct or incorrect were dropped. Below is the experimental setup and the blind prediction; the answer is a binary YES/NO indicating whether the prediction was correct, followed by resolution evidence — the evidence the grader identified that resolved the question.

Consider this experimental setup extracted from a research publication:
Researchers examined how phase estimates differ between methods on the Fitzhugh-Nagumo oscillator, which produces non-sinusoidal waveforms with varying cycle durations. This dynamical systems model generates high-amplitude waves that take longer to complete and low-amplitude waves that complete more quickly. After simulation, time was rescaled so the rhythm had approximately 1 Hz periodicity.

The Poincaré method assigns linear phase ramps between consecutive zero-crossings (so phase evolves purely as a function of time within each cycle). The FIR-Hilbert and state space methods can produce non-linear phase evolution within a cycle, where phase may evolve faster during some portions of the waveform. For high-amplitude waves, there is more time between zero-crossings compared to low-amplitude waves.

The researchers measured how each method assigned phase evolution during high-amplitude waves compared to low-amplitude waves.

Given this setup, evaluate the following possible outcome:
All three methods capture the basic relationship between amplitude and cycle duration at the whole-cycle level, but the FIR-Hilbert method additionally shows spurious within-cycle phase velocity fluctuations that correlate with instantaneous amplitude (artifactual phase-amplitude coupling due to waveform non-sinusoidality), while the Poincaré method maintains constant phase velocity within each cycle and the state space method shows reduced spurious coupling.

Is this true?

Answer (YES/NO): NO